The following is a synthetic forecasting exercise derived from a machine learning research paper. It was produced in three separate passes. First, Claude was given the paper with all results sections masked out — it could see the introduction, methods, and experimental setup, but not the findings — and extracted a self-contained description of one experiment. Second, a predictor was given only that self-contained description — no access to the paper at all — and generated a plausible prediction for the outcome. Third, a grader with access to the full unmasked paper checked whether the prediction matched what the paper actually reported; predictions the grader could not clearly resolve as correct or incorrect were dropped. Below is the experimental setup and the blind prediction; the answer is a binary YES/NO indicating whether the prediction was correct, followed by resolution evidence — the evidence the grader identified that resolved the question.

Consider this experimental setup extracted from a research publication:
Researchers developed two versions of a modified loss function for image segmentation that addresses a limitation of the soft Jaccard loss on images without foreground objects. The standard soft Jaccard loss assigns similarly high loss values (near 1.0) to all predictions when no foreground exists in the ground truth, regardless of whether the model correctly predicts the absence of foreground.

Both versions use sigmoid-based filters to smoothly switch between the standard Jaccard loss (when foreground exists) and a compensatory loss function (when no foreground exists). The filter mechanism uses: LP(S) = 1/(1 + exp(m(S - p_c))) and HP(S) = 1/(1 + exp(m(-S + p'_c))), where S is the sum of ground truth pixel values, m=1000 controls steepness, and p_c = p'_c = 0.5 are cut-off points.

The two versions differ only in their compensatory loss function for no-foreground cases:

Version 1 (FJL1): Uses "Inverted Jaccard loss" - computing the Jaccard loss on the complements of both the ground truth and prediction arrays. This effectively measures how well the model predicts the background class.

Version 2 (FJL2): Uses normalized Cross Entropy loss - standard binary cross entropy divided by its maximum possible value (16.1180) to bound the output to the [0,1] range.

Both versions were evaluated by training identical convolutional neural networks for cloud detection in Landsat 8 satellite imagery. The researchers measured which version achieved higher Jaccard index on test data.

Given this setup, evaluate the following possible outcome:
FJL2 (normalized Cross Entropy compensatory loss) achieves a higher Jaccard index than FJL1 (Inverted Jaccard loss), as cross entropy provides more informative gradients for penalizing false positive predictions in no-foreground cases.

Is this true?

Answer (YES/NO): NO